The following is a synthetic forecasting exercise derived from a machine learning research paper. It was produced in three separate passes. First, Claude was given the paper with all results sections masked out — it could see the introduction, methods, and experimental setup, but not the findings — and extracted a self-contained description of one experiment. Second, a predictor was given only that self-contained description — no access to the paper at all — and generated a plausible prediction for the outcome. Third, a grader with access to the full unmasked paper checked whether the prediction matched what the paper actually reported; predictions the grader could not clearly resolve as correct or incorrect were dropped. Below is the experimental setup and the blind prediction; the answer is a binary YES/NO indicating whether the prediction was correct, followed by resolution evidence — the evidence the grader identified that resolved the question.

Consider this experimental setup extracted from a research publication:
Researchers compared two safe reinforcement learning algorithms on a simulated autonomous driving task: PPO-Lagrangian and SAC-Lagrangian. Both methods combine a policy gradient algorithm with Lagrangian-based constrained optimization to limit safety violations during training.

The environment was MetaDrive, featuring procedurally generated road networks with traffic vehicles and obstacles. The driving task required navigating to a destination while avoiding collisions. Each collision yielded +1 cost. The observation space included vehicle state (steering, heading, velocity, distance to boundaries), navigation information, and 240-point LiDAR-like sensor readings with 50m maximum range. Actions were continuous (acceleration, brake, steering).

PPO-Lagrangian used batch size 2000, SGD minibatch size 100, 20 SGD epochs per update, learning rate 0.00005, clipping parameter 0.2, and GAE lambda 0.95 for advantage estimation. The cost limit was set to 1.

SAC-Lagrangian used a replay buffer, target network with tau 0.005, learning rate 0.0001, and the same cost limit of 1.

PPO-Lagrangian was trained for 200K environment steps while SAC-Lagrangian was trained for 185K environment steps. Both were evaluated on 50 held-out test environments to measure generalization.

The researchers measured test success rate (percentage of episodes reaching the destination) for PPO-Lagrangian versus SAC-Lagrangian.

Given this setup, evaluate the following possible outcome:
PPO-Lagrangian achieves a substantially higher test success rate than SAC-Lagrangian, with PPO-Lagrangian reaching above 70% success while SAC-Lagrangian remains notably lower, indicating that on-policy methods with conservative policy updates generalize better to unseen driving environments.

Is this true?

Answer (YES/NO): NO